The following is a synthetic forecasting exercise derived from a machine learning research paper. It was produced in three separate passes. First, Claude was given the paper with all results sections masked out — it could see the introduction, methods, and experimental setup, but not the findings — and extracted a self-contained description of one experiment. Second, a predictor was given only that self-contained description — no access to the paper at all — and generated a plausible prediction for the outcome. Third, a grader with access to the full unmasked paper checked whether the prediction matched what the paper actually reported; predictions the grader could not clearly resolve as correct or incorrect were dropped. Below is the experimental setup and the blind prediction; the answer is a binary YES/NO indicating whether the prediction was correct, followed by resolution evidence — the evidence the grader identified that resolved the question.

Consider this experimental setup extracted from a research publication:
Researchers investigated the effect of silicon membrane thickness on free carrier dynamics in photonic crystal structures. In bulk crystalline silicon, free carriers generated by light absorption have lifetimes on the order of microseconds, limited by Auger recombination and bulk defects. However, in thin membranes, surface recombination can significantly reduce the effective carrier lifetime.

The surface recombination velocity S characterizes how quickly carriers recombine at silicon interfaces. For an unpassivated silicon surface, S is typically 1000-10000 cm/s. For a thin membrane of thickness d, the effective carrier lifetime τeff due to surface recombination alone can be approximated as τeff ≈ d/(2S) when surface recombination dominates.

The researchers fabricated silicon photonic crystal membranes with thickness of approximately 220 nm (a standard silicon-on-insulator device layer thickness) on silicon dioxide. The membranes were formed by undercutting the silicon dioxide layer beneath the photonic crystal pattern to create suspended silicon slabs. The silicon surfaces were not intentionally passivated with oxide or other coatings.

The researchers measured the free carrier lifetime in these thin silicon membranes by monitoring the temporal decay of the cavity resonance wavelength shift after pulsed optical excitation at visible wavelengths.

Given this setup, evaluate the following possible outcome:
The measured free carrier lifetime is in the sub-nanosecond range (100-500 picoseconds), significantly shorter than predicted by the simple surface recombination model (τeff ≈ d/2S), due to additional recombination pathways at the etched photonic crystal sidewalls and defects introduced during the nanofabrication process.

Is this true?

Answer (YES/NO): NO